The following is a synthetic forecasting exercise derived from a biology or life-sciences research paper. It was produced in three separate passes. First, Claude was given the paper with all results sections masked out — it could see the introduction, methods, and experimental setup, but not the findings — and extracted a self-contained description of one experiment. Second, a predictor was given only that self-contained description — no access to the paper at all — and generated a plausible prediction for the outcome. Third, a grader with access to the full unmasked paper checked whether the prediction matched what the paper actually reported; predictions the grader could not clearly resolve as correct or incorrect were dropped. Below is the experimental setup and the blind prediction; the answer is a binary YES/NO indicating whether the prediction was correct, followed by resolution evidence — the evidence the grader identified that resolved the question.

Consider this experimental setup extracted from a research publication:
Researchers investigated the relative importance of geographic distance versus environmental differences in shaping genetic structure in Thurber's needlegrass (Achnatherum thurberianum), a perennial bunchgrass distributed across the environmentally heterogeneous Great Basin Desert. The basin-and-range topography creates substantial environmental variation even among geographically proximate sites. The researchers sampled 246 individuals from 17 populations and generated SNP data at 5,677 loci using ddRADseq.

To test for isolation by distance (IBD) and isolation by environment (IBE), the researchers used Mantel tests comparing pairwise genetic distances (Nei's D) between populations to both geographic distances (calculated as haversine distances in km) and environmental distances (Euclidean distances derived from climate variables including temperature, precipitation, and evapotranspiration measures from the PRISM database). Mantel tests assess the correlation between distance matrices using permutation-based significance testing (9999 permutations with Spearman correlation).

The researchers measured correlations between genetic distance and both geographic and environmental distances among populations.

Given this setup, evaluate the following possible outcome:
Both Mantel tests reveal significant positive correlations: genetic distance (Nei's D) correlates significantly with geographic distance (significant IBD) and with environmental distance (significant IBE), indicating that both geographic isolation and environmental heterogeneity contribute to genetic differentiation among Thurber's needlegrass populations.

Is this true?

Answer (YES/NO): NO